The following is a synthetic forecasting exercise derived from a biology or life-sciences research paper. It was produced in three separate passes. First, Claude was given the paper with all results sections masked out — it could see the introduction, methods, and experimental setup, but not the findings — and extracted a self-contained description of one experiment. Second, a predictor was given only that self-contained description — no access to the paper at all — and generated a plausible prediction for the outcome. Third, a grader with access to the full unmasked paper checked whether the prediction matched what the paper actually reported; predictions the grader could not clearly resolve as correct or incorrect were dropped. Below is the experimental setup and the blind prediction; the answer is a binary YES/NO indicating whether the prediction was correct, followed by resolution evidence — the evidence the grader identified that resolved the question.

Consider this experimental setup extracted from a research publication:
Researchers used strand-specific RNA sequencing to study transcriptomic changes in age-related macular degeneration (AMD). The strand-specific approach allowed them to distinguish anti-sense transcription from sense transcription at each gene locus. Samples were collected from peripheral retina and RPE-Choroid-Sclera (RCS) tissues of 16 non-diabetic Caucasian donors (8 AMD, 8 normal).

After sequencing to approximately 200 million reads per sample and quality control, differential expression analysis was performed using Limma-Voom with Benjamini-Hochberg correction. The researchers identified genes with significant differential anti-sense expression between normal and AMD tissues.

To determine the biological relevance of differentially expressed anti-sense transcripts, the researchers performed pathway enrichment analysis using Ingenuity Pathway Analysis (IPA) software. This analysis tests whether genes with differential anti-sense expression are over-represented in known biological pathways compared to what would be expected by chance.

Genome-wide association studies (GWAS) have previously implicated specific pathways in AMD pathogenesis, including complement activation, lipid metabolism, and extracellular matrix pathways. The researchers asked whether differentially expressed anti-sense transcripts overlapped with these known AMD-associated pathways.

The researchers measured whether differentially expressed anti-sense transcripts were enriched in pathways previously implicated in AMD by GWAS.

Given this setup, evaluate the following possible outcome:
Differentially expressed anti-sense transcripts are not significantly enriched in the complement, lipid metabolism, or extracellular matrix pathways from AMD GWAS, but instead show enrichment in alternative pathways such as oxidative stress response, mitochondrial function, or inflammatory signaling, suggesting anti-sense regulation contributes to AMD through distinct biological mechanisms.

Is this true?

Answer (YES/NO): YES